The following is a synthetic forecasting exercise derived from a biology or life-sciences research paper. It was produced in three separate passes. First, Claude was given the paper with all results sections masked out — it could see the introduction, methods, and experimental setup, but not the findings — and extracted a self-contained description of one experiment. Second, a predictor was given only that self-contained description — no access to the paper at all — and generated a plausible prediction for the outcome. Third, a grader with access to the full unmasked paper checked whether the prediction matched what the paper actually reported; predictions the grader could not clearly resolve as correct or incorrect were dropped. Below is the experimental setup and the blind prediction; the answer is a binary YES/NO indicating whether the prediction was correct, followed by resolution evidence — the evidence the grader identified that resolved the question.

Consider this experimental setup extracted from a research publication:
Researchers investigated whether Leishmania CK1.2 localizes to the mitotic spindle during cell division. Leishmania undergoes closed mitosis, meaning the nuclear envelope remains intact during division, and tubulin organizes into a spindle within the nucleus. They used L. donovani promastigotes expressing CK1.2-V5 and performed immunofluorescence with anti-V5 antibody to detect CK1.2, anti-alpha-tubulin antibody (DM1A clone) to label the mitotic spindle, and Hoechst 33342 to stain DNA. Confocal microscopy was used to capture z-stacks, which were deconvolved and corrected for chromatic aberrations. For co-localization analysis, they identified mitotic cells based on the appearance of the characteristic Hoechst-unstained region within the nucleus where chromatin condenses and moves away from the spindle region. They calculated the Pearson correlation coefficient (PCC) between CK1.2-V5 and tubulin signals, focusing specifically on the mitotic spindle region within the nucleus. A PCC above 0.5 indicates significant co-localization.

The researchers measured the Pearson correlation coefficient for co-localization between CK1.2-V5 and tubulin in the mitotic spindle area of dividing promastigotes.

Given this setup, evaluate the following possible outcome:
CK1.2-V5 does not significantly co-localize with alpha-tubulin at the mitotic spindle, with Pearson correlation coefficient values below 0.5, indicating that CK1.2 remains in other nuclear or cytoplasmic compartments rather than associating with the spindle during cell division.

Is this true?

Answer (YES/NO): NO